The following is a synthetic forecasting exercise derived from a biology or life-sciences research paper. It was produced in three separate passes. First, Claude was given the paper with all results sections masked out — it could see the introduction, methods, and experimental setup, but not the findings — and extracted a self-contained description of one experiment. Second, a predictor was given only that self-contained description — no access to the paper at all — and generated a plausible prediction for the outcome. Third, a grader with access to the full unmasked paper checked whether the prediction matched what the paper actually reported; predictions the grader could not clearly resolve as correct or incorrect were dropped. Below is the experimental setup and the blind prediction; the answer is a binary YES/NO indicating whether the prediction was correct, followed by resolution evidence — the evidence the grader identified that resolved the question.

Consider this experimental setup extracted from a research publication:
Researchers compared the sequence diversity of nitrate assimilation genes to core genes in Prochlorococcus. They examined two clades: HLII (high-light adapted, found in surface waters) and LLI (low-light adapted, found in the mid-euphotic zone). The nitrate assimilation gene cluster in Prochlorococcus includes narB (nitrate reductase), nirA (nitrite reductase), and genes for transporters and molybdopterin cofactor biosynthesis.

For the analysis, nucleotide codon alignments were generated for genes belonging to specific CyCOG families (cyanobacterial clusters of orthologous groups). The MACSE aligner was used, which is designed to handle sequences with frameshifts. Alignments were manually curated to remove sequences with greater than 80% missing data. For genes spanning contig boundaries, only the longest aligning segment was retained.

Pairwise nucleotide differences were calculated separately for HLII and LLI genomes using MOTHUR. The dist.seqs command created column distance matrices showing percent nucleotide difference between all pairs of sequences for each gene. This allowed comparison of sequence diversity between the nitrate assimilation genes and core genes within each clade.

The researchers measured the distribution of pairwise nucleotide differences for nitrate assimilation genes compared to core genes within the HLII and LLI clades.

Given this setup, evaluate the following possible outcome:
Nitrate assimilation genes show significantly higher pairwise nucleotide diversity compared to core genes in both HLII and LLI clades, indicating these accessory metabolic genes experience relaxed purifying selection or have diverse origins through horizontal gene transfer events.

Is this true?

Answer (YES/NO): NO